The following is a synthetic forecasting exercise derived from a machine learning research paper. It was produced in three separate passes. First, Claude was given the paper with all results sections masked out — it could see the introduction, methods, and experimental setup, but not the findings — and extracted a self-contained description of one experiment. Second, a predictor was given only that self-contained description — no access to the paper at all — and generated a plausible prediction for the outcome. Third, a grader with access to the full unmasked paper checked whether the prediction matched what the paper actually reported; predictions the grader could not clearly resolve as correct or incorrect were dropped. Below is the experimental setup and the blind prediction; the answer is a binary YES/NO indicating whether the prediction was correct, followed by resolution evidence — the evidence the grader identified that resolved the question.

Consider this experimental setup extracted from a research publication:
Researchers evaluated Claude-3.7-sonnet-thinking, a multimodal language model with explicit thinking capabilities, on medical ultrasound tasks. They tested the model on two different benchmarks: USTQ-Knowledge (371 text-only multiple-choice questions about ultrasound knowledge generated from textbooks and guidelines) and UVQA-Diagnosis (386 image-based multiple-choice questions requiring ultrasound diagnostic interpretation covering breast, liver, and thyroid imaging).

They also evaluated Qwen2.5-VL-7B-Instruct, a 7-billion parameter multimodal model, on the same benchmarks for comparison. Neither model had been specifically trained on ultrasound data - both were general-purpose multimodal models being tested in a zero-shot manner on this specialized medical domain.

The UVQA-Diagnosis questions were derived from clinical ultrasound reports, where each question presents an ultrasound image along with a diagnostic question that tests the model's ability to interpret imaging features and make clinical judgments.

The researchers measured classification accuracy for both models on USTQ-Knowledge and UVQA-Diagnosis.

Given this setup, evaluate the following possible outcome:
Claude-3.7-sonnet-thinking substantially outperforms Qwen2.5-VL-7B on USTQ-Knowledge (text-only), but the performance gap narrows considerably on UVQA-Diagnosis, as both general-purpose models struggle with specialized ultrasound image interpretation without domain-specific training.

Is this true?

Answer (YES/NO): NO